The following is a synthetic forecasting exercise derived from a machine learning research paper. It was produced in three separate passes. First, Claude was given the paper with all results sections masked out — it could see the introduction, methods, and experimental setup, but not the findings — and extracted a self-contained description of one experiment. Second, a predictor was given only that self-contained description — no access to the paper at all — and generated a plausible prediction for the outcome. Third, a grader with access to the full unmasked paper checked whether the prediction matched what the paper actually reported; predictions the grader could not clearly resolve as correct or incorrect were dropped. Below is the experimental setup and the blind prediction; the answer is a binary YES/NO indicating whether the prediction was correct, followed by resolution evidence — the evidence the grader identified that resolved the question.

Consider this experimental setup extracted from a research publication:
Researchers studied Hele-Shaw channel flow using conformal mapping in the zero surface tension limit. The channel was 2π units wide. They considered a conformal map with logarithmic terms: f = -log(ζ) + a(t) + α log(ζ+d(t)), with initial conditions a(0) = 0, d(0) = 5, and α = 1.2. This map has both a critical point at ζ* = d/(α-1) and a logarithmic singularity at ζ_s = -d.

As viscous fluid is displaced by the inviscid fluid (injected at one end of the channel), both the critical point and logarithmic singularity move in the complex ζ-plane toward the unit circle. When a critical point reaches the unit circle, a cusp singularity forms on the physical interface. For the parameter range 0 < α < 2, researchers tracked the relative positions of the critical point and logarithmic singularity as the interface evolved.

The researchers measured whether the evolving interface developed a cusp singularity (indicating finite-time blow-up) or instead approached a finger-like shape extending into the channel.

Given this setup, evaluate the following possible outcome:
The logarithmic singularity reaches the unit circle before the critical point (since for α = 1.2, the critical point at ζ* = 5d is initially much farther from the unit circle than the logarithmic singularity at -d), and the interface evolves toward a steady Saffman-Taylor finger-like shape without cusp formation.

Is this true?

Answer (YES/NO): NO